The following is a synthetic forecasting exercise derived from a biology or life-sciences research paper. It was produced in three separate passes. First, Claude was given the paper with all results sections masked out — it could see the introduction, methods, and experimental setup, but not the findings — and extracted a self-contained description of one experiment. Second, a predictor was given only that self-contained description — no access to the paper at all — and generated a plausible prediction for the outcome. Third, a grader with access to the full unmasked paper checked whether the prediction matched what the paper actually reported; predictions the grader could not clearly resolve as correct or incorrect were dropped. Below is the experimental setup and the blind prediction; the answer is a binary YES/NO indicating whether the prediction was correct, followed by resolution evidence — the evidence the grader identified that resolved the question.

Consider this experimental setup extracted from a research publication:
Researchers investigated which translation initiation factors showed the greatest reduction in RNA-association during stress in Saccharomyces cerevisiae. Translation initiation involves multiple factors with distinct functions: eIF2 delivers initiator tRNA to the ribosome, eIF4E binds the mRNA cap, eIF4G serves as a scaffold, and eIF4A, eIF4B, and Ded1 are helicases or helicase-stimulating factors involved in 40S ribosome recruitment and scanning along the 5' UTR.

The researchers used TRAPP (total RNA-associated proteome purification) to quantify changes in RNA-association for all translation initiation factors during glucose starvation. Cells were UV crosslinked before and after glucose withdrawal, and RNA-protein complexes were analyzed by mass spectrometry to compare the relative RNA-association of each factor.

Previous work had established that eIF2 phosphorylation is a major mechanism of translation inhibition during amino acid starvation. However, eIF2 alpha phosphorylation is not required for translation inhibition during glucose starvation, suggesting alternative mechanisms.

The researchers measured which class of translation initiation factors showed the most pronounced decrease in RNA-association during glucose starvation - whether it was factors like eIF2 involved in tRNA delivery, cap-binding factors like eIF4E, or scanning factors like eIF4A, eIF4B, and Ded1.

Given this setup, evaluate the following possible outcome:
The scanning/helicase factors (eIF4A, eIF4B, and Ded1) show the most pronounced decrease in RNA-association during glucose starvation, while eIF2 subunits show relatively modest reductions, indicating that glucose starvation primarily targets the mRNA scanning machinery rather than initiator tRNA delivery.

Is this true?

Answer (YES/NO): YES